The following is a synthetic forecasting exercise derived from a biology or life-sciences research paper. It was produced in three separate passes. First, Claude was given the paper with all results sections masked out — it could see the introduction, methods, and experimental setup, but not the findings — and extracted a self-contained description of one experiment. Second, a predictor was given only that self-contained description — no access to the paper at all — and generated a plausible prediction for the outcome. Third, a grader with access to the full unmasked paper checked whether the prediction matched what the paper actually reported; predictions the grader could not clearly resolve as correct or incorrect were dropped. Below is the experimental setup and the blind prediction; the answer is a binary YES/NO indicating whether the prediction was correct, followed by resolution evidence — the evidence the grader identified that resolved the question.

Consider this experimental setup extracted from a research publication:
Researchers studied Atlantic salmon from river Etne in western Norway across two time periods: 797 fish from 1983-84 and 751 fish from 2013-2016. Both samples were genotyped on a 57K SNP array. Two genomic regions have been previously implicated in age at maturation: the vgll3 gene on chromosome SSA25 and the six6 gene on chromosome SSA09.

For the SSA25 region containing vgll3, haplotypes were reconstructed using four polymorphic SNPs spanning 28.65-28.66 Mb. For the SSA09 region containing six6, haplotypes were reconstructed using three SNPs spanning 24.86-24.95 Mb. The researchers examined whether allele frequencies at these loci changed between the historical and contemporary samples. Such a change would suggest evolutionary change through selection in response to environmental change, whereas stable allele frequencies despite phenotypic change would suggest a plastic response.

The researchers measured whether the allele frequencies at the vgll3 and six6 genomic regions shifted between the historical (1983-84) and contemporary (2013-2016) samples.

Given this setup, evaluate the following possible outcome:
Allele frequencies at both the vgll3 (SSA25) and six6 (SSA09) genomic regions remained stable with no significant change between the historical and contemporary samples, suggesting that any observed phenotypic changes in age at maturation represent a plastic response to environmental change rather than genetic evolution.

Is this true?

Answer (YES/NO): NO